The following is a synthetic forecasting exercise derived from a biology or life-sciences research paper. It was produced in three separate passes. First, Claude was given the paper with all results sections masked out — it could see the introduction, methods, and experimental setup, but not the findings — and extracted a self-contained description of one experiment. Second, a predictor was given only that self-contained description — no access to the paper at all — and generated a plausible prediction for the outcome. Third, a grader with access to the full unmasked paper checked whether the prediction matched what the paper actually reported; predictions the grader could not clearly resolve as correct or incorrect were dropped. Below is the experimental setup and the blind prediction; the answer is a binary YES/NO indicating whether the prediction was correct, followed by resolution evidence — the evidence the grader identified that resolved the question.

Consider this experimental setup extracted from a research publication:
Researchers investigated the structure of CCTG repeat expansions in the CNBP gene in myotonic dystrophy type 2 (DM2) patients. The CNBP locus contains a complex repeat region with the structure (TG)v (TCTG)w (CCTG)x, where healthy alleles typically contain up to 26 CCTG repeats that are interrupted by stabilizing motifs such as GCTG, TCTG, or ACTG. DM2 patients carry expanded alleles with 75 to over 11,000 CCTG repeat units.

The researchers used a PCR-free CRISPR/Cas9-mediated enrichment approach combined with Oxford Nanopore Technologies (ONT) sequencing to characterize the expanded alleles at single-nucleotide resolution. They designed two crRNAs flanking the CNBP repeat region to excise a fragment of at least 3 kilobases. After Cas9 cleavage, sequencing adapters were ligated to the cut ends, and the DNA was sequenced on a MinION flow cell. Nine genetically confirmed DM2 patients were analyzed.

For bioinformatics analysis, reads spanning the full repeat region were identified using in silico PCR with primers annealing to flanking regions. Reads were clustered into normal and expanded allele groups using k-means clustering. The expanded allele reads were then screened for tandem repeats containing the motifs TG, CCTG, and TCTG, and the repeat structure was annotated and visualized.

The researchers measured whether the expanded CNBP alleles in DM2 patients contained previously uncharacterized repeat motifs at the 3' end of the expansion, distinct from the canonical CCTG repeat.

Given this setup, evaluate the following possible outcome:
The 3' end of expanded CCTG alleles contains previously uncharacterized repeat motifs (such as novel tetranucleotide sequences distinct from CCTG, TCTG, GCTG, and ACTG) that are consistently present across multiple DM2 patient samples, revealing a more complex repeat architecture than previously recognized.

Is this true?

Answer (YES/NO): NO